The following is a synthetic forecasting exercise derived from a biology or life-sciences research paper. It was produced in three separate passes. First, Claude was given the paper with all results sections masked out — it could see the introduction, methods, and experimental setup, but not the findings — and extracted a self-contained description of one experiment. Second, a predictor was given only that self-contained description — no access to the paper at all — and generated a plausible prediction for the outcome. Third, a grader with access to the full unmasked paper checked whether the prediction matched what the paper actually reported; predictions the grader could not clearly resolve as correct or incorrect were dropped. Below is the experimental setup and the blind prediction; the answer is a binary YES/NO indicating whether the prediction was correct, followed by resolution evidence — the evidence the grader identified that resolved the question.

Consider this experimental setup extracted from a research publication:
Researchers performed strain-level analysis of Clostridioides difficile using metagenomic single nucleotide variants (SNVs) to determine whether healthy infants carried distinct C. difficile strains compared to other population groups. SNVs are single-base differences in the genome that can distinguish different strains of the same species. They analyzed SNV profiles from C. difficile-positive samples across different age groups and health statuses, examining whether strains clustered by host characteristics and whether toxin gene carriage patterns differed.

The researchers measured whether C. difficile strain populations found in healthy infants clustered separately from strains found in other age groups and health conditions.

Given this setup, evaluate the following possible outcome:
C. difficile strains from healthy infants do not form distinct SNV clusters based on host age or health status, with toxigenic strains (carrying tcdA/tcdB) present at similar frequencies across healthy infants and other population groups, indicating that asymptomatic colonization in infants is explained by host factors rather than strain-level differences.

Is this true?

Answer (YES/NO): YES